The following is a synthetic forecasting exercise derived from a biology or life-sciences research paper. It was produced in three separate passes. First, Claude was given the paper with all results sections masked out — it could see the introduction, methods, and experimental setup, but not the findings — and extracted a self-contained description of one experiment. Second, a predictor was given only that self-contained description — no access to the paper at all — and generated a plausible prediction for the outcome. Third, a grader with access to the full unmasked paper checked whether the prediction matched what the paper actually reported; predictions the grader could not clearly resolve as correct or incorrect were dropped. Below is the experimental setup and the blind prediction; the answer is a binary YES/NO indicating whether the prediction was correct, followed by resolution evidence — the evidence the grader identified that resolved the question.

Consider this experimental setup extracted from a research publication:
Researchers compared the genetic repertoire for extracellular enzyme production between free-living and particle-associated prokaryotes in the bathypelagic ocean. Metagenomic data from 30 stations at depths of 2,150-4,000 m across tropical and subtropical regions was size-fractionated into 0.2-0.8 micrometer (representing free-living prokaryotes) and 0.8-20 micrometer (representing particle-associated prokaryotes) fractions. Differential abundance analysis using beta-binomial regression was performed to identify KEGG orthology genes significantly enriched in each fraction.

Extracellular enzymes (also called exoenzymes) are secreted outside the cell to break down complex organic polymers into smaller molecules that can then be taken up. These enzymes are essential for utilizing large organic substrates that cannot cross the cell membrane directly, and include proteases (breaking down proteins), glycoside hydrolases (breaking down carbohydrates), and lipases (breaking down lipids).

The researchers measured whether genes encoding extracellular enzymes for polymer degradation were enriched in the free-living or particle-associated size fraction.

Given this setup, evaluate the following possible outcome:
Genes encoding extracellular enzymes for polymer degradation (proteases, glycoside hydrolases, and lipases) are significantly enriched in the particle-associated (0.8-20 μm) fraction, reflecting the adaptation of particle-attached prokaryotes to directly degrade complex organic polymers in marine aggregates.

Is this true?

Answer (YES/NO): YES